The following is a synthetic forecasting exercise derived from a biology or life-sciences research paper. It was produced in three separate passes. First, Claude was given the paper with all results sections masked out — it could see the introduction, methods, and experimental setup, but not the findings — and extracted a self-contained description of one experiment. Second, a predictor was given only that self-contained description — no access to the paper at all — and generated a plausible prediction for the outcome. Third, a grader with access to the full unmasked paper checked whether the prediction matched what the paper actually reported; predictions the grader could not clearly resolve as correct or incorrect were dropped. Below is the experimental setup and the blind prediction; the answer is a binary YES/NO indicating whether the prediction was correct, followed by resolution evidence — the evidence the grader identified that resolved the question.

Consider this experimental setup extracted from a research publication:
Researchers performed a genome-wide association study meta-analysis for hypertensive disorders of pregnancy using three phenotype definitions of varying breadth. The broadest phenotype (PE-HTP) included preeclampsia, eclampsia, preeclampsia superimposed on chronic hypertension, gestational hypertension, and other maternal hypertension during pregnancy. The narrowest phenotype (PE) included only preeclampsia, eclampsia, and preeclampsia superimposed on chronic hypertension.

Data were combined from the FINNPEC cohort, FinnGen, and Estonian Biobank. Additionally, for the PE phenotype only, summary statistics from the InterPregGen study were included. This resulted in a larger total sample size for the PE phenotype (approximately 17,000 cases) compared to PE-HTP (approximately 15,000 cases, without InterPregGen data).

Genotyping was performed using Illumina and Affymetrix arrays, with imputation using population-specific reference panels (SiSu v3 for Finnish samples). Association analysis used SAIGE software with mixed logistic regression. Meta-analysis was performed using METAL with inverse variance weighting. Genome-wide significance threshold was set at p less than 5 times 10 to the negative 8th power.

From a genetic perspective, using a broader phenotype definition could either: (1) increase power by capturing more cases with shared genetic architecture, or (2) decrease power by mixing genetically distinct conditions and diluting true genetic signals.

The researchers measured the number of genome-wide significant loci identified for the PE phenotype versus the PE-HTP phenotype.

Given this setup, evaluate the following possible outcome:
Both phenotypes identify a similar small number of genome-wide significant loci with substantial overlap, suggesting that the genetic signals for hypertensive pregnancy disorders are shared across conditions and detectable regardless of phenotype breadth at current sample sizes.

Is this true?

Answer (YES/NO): NO